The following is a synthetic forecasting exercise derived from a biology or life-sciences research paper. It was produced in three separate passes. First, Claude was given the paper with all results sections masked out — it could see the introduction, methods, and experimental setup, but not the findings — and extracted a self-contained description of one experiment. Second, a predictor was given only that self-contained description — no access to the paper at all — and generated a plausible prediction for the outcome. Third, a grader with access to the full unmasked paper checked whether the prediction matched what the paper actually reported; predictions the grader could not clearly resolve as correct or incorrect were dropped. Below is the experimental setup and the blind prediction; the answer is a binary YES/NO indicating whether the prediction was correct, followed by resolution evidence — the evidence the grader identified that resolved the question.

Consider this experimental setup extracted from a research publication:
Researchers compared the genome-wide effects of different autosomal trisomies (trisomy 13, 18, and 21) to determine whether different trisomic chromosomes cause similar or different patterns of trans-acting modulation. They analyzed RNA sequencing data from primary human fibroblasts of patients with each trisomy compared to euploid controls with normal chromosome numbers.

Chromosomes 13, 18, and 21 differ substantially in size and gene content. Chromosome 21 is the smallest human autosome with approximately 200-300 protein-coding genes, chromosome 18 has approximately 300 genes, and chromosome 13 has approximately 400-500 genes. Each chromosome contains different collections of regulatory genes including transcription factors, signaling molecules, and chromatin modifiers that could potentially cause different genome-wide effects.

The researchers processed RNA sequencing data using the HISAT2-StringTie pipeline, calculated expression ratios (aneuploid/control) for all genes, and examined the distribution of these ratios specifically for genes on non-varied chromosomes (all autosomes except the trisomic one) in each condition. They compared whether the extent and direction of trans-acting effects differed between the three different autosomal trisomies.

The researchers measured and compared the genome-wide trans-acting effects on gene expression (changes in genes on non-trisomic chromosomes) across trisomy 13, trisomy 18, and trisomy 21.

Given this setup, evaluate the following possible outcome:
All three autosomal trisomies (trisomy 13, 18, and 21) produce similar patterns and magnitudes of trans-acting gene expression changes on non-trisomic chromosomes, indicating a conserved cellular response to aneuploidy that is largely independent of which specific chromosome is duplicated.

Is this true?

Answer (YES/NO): NO